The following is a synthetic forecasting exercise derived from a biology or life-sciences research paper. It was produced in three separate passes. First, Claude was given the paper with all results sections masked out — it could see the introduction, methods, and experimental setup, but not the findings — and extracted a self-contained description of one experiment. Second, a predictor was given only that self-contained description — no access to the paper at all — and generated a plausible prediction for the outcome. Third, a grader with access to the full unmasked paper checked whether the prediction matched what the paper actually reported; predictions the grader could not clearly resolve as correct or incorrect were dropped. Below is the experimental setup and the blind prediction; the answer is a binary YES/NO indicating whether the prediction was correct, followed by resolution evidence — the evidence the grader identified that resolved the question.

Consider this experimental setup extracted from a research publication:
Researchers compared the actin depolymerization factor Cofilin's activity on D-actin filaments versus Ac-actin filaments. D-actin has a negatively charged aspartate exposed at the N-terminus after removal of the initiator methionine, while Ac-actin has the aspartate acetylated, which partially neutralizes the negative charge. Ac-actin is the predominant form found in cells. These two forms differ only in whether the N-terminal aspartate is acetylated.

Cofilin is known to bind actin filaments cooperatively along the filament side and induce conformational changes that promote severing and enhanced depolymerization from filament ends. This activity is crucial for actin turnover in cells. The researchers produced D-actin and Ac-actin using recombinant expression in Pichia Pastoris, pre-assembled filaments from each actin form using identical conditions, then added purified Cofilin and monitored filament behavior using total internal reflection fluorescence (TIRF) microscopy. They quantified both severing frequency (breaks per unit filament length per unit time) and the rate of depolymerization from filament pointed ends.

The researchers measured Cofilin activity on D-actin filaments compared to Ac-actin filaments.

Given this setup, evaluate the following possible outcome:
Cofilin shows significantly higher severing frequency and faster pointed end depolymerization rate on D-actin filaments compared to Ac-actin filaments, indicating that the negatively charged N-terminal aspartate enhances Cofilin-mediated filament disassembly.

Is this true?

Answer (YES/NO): NO